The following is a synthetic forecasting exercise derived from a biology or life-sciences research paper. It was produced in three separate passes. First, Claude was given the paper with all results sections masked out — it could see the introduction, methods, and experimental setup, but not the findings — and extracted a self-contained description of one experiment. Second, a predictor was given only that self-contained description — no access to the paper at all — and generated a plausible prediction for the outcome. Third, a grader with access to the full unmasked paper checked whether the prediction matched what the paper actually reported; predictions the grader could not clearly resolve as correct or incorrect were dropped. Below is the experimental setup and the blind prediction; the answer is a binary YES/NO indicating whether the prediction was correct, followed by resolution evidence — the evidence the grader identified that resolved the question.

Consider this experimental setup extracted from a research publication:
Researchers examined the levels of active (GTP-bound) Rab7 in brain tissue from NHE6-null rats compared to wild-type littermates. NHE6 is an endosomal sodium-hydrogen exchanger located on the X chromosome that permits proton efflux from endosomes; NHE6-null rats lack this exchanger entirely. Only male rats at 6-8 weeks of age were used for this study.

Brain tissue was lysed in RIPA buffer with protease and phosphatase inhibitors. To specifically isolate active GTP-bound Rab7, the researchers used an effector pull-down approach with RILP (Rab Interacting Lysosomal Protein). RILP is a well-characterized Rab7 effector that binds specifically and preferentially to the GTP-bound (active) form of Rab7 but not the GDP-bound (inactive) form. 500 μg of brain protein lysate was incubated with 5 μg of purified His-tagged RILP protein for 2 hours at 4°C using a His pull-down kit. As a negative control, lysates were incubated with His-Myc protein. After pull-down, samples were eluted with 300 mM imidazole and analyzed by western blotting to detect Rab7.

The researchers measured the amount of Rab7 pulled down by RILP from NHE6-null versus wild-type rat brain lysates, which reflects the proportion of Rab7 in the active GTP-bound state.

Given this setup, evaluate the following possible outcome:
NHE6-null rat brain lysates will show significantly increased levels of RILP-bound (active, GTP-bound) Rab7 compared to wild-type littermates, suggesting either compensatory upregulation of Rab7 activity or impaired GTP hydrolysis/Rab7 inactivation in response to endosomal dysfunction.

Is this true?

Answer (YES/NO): NO